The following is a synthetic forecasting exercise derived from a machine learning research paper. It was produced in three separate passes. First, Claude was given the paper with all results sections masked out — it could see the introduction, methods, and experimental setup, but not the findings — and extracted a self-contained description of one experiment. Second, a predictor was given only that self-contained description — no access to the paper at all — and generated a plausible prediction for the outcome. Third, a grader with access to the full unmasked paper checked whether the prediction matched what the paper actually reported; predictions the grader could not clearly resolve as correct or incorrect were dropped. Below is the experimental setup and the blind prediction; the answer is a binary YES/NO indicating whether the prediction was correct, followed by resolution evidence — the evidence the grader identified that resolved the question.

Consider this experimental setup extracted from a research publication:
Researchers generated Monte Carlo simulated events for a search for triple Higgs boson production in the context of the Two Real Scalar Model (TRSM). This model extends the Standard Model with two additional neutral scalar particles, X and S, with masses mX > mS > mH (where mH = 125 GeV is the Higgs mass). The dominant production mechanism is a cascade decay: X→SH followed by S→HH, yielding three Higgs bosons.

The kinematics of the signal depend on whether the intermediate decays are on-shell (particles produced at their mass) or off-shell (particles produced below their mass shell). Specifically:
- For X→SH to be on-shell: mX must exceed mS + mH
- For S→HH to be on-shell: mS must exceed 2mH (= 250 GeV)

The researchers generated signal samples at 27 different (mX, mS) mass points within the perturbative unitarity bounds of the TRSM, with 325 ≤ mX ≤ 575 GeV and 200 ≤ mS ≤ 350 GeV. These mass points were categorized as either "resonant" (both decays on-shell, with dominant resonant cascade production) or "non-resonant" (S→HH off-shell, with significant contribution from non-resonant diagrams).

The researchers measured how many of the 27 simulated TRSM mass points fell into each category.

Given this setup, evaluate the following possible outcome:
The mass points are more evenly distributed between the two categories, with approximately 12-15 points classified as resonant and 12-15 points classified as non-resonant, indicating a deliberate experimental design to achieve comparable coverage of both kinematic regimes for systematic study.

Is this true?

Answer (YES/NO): NO